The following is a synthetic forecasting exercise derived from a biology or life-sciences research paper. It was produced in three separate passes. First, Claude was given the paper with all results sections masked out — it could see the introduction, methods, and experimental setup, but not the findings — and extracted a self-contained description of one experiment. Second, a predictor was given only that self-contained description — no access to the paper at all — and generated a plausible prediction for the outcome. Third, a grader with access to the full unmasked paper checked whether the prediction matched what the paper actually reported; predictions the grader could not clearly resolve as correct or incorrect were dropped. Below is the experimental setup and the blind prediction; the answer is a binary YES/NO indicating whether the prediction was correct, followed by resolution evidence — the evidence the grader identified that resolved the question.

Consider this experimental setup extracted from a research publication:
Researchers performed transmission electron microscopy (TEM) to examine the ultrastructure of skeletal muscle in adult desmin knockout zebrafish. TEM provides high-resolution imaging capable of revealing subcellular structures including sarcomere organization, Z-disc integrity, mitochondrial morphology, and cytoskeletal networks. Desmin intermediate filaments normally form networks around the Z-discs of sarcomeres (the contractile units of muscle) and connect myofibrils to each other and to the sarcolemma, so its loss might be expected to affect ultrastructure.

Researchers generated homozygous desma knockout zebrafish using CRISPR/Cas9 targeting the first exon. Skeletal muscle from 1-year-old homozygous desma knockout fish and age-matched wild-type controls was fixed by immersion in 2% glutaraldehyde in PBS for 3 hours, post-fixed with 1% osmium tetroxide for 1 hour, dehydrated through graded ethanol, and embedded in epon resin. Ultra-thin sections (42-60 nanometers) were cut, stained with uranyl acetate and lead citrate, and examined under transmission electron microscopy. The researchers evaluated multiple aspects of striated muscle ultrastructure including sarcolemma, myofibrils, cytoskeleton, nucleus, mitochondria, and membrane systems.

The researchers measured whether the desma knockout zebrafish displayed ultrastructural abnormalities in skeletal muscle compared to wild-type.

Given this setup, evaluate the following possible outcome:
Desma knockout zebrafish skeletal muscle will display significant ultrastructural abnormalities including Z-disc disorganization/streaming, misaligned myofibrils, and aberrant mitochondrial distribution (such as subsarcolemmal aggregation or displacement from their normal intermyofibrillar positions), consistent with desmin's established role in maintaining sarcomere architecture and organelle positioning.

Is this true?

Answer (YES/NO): NO